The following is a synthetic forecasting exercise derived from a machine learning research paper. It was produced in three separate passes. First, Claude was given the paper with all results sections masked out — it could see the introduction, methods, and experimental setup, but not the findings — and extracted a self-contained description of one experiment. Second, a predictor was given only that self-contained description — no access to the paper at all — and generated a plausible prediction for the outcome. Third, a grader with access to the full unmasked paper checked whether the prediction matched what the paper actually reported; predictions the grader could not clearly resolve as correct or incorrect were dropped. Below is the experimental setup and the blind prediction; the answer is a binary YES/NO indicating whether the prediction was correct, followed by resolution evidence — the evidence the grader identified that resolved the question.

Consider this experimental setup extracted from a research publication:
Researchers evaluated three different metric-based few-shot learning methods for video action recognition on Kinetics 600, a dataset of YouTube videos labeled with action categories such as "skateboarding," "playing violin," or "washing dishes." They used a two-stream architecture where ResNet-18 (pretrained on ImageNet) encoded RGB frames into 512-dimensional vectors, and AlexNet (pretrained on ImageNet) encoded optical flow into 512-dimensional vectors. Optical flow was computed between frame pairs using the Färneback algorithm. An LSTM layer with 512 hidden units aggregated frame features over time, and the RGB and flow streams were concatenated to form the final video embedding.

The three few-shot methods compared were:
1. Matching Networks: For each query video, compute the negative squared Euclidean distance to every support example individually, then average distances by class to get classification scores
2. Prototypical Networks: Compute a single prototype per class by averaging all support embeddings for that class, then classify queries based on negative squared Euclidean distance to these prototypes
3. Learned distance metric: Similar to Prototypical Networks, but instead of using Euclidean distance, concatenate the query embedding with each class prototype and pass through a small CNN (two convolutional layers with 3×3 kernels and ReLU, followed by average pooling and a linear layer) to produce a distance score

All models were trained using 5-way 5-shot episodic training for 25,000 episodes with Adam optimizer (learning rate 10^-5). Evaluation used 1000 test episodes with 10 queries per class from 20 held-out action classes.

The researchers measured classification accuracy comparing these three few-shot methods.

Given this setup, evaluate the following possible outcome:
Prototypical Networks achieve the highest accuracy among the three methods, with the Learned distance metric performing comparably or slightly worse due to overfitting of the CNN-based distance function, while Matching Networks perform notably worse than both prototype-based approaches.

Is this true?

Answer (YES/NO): NO